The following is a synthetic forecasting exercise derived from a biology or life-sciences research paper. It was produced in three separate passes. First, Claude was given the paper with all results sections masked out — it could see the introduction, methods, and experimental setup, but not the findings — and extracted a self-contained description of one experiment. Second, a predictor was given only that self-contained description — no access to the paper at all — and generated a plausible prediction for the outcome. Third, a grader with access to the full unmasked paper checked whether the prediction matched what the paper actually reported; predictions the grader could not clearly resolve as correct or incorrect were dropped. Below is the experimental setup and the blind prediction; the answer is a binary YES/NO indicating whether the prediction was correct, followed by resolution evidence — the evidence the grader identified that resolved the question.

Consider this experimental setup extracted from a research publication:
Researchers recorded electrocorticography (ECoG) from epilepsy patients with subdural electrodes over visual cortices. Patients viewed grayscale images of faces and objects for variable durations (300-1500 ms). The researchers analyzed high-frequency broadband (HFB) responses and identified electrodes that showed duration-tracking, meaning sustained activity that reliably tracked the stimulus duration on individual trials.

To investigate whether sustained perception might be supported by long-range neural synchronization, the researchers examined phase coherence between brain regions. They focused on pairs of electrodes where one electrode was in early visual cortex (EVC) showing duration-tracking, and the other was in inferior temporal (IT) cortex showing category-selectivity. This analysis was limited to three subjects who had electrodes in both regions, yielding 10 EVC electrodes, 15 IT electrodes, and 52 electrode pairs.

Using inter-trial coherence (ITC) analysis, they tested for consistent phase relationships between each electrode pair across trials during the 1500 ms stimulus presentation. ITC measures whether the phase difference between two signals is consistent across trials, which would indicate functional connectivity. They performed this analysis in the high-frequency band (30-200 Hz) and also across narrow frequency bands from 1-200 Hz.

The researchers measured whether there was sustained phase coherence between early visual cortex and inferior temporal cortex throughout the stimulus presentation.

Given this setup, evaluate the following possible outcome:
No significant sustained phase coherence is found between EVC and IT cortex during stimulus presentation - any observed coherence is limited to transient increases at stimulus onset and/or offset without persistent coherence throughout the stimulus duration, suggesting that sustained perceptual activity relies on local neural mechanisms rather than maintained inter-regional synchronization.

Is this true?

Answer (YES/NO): YES